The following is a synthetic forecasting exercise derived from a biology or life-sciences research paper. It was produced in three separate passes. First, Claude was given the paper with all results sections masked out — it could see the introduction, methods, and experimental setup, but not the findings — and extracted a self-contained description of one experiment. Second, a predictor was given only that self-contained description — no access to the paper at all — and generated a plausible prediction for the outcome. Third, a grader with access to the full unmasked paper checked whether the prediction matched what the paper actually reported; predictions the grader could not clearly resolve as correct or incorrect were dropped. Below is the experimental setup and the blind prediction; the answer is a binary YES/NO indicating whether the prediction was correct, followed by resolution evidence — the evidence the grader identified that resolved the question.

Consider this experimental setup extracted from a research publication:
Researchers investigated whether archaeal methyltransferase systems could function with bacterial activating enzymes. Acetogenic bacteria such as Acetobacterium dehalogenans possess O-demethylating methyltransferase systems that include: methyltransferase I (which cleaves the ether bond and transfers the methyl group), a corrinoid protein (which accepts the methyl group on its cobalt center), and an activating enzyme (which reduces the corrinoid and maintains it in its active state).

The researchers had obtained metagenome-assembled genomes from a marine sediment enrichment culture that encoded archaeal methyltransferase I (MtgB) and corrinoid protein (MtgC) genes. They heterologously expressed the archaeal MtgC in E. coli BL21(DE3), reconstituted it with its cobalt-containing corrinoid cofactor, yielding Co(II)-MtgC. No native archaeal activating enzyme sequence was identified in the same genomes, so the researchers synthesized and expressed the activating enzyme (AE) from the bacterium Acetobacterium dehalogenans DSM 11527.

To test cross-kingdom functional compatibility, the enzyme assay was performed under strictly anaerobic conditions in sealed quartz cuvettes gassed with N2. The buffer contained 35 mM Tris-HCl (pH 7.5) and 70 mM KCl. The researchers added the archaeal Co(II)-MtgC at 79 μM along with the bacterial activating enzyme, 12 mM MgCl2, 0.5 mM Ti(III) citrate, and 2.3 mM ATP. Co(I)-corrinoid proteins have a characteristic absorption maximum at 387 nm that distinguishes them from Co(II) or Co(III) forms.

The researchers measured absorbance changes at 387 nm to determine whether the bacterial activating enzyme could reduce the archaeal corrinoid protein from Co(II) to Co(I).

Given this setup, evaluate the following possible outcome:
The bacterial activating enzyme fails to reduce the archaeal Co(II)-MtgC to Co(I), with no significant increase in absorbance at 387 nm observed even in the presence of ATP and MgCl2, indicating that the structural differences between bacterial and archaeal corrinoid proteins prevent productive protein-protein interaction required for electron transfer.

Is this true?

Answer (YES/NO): NO